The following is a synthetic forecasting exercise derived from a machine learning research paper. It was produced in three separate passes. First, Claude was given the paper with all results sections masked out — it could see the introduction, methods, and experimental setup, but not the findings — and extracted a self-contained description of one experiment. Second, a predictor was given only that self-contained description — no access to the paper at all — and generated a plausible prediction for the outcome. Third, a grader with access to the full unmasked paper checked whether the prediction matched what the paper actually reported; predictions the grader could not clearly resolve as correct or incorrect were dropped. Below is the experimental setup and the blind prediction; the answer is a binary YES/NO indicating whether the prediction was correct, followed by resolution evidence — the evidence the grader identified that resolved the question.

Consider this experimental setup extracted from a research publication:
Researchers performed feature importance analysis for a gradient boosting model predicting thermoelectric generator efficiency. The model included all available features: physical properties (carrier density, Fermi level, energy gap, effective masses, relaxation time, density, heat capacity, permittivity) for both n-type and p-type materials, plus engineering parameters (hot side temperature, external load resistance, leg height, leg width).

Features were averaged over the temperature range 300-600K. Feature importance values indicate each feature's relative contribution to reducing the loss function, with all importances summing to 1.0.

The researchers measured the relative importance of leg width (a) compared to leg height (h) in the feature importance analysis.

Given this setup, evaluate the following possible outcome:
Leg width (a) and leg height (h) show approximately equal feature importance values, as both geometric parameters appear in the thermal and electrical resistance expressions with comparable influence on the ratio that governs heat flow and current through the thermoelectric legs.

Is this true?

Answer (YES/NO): NO